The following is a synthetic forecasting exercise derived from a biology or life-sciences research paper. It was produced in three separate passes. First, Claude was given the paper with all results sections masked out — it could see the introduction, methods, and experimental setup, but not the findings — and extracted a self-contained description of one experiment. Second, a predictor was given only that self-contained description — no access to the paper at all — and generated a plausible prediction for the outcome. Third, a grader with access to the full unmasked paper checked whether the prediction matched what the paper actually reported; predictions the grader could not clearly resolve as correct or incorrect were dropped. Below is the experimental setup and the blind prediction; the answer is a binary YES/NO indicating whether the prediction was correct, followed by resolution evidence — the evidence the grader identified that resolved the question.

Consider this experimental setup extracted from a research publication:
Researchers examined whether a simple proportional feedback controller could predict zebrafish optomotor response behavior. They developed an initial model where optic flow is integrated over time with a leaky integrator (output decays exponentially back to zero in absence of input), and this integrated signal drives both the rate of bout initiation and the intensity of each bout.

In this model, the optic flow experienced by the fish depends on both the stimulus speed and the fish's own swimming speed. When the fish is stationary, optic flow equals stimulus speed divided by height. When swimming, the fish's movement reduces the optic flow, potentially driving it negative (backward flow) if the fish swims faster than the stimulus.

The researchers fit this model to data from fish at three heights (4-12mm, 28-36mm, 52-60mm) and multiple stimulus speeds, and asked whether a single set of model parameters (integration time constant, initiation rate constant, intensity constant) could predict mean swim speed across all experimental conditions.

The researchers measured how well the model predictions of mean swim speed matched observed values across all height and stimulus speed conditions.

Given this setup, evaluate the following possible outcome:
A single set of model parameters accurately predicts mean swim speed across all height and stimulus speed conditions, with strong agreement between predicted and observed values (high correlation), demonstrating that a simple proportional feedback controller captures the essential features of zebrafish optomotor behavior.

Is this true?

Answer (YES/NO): NO